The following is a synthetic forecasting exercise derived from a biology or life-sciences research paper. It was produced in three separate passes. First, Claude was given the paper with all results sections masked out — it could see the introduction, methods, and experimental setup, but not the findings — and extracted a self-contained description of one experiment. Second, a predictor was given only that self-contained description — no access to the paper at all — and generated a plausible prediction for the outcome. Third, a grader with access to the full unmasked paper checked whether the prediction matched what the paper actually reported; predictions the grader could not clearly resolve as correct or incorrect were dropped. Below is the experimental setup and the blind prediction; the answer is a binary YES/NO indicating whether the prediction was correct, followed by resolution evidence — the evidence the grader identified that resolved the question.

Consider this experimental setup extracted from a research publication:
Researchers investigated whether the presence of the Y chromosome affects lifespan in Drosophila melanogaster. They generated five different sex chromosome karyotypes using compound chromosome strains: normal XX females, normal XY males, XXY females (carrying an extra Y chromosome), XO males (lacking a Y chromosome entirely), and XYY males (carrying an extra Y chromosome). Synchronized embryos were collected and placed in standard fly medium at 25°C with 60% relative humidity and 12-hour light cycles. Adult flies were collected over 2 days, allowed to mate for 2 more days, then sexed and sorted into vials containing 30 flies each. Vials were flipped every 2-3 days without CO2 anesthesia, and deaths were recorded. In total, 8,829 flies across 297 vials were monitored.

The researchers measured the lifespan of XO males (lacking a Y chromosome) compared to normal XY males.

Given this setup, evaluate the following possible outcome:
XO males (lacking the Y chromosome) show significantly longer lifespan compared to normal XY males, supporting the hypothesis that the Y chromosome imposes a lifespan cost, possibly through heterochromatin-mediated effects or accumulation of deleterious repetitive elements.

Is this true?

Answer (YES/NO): YES